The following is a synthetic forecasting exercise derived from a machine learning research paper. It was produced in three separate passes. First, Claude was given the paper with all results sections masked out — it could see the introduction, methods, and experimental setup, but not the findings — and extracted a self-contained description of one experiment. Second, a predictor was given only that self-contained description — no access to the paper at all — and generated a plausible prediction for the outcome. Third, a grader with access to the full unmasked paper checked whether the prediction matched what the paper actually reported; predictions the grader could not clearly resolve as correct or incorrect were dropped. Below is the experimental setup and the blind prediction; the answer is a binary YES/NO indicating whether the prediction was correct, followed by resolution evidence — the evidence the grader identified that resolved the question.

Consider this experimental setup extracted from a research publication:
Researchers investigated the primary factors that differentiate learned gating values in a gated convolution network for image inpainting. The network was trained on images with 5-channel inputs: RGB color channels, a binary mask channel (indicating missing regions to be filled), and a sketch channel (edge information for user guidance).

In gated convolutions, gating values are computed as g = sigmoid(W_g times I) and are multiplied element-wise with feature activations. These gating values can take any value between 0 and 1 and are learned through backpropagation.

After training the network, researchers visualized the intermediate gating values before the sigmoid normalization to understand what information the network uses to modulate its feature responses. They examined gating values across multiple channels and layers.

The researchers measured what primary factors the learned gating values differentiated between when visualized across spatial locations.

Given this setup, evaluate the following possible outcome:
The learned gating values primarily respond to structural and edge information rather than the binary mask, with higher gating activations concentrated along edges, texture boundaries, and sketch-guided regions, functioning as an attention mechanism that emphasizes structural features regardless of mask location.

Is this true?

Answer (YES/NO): NO